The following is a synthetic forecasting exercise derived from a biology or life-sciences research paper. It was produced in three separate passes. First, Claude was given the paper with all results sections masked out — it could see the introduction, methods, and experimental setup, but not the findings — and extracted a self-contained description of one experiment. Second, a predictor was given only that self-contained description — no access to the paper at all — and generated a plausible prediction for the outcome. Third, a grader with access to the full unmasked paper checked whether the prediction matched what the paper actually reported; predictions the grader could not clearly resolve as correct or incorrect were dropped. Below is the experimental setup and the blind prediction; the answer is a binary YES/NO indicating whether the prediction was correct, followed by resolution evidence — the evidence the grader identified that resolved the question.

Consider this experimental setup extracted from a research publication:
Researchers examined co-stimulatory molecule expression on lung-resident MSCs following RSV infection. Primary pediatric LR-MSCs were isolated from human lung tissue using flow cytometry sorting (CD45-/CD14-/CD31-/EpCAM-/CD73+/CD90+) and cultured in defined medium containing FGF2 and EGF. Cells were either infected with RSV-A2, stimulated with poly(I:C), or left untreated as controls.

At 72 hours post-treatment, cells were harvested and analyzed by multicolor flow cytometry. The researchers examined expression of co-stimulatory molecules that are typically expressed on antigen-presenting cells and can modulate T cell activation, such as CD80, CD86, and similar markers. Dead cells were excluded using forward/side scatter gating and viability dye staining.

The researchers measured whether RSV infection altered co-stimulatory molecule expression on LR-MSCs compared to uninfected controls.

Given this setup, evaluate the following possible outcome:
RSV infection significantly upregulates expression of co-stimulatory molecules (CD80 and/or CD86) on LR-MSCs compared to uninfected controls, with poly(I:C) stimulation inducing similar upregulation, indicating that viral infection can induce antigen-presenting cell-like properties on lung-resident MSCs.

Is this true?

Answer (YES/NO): NO